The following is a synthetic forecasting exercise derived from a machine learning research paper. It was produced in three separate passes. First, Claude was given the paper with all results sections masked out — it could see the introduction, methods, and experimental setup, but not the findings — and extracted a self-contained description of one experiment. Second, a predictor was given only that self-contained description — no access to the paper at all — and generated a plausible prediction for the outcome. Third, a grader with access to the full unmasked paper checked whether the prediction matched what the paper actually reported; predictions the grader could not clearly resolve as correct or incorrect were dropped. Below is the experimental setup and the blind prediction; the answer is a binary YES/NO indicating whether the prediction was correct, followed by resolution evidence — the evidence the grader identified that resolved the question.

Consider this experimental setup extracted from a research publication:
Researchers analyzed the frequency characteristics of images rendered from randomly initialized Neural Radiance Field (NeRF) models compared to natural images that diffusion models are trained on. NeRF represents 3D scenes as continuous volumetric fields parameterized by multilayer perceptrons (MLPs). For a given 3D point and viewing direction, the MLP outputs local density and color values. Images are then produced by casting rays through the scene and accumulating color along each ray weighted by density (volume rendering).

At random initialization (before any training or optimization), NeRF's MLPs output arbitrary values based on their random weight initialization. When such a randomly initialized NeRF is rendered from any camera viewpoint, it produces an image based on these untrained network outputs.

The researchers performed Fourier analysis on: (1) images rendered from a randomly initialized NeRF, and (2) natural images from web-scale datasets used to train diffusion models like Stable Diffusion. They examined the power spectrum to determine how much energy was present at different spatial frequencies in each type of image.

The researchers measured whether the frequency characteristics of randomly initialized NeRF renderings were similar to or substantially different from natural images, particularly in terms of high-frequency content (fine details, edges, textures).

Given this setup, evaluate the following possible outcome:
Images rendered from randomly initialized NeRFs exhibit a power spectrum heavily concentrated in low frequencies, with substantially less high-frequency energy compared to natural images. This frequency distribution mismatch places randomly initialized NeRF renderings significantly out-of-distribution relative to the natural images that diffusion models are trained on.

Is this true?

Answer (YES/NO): YES